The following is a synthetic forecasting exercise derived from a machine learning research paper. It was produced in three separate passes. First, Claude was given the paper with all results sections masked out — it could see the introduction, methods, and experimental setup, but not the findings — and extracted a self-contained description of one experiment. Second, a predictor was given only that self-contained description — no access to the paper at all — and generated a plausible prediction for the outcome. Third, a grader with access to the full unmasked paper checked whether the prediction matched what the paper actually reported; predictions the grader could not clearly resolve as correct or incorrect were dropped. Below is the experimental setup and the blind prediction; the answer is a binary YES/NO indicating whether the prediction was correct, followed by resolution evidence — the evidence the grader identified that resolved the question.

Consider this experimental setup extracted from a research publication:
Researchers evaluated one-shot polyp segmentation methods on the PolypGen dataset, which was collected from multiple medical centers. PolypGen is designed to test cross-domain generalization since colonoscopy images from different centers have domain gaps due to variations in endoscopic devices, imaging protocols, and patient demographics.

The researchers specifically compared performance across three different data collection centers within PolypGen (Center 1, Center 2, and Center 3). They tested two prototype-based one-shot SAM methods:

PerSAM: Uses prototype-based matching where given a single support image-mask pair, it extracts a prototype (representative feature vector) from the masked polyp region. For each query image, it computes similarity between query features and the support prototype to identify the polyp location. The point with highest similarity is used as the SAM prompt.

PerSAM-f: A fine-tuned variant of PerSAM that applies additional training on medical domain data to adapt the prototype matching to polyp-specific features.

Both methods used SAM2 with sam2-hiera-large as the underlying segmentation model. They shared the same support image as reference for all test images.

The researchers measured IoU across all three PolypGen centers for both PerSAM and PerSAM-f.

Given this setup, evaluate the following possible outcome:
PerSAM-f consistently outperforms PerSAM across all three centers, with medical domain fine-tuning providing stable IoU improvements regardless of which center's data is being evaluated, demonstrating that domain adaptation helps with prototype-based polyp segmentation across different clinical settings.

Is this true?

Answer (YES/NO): NO